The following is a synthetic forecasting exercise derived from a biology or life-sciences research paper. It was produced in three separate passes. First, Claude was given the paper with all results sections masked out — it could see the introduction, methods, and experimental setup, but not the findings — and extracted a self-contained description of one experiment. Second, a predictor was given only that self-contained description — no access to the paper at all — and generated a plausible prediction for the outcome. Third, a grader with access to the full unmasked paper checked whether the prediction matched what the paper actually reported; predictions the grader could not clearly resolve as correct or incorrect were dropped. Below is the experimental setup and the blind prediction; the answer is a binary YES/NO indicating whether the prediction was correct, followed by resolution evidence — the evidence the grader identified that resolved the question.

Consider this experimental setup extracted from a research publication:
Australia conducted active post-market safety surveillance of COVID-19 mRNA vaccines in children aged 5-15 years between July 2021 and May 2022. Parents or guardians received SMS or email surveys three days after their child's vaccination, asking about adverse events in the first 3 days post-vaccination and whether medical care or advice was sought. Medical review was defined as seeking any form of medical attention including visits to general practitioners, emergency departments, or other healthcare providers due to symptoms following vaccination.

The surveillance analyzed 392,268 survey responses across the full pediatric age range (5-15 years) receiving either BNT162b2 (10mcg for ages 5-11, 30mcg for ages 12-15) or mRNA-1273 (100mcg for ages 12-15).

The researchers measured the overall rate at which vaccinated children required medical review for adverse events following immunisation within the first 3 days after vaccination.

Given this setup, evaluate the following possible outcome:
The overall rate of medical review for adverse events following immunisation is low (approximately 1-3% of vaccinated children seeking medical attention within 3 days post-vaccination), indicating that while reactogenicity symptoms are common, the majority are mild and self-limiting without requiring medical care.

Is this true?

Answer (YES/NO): NO